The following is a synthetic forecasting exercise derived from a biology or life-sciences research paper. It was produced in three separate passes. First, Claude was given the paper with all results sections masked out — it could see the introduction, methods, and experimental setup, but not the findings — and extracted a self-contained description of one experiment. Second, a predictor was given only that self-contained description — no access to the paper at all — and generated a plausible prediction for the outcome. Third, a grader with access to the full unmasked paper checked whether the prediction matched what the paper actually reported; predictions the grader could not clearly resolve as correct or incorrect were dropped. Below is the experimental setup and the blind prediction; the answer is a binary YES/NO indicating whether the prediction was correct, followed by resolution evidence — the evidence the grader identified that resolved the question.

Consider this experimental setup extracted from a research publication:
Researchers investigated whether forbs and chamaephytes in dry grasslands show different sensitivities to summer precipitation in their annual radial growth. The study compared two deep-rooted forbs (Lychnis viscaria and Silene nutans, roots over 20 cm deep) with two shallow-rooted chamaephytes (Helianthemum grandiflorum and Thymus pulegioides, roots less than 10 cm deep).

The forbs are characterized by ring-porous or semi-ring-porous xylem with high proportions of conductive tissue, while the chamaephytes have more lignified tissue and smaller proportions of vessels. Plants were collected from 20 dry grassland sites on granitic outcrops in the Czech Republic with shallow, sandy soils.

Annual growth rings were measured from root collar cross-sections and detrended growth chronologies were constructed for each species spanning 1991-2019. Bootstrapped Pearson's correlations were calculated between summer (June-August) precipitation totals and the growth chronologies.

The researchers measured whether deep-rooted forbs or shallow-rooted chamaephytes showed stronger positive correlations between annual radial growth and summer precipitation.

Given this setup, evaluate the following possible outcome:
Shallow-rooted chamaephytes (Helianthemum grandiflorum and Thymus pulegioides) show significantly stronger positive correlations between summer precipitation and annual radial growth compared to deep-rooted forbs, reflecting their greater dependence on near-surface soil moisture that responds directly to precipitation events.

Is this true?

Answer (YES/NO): NO